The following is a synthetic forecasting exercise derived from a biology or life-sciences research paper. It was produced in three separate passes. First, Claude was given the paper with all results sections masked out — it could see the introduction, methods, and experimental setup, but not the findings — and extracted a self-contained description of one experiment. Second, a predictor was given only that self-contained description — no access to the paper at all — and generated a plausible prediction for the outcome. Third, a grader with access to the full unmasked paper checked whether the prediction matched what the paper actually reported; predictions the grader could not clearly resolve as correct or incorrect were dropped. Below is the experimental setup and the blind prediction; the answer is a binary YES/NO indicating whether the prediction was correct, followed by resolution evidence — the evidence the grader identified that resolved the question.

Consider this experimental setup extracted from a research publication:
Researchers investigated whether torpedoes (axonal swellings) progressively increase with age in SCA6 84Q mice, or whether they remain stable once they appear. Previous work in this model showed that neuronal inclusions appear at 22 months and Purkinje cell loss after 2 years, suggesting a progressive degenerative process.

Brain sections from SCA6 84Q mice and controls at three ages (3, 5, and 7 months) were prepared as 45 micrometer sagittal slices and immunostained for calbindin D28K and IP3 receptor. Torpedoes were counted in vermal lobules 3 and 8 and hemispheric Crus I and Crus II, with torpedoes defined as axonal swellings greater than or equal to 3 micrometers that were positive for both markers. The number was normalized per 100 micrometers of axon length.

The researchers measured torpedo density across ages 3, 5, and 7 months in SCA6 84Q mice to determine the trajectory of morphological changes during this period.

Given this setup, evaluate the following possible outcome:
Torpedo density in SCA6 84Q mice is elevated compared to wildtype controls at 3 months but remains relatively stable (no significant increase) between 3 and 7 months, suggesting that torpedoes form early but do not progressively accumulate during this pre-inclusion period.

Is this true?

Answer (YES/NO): NO